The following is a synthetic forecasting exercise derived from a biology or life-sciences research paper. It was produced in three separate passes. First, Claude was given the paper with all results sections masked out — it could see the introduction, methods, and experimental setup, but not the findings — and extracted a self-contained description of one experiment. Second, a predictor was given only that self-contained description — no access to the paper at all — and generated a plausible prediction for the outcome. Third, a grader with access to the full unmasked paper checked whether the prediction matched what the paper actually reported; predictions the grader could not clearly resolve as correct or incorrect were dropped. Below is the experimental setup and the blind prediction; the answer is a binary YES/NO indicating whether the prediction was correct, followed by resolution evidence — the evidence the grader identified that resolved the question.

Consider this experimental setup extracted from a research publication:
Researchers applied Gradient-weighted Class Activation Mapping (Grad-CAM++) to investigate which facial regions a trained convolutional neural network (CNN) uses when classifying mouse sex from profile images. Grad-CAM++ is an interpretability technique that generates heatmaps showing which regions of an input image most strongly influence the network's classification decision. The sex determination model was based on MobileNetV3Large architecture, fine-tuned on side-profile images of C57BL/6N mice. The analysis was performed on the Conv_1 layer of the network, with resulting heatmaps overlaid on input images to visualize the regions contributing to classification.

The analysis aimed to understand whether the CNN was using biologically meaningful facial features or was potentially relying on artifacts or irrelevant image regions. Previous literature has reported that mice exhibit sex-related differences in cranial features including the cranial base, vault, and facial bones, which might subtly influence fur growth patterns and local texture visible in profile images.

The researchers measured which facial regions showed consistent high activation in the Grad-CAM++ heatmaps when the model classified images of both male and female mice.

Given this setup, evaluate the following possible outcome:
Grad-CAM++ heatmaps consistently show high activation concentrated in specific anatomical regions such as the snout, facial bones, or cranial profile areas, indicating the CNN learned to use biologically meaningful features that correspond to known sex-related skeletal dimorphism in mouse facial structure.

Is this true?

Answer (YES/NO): YES